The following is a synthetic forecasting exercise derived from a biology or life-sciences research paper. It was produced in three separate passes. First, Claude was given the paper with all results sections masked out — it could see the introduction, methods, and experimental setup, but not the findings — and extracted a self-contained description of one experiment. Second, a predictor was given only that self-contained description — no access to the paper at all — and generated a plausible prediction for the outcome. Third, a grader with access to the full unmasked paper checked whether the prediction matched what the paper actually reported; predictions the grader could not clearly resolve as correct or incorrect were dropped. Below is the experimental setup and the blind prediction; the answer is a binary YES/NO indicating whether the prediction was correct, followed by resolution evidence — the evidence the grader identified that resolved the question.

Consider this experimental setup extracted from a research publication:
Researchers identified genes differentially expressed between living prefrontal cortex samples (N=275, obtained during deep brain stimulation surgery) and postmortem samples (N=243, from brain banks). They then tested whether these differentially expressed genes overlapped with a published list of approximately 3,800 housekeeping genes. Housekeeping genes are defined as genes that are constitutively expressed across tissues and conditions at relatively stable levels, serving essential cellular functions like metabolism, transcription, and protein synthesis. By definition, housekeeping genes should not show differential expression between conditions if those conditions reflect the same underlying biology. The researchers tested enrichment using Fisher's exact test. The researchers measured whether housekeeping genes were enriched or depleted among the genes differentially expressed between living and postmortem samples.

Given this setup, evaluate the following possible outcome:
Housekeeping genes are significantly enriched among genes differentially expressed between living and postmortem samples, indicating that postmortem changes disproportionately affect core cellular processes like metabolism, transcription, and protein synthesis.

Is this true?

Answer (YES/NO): YES